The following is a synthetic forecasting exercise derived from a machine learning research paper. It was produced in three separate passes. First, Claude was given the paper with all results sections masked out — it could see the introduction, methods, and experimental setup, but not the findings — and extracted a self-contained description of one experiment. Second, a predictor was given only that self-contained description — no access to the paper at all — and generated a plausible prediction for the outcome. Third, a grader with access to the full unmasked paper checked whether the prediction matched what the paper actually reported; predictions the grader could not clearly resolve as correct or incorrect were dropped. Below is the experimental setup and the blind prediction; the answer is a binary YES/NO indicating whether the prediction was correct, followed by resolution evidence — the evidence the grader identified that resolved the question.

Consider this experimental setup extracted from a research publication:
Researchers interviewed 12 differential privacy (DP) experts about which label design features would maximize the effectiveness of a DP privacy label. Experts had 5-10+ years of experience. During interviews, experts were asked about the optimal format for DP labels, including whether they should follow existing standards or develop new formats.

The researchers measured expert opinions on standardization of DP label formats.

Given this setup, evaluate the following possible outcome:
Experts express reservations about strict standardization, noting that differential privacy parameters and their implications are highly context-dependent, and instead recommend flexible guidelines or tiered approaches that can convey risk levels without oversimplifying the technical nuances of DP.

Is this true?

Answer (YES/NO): NO